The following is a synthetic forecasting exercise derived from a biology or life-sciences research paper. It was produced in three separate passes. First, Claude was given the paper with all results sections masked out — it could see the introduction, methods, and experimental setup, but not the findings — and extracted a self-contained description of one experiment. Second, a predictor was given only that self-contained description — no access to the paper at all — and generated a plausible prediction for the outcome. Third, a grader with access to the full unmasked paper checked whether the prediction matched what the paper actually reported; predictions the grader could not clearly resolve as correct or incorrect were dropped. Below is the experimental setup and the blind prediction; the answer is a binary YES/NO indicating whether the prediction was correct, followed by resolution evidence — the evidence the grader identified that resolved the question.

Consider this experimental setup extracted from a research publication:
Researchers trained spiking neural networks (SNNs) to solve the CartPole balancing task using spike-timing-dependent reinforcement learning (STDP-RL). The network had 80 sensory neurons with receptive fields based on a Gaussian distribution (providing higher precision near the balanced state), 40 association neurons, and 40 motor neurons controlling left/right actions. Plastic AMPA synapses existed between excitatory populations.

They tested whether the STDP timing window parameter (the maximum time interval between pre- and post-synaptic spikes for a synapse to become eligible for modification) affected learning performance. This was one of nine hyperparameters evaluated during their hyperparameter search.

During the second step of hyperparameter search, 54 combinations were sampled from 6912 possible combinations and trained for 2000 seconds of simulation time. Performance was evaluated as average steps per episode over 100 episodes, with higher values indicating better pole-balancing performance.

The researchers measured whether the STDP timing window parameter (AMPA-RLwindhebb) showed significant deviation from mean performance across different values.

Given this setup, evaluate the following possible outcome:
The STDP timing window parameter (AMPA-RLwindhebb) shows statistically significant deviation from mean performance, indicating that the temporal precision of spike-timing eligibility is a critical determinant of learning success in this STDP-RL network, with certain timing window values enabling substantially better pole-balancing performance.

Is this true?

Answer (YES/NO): NO